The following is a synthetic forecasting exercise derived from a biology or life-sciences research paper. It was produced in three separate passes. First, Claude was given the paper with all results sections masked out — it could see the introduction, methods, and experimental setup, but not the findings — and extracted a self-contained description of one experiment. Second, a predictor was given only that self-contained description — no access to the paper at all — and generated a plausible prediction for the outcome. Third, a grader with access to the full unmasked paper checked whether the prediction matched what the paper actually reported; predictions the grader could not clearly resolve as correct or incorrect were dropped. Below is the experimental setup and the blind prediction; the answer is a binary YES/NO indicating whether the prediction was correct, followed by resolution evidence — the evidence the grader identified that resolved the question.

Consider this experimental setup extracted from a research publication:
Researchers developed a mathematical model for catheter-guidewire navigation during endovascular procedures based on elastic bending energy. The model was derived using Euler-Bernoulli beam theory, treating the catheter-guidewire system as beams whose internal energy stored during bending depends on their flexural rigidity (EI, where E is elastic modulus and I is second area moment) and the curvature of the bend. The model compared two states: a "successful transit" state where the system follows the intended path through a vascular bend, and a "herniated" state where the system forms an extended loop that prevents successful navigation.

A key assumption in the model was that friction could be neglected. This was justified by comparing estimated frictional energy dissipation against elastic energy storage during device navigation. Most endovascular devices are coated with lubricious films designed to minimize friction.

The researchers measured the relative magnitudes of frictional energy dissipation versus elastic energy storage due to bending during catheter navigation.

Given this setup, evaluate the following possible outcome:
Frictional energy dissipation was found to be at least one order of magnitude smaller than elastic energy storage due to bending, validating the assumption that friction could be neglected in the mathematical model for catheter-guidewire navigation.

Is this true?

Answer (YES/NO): YES